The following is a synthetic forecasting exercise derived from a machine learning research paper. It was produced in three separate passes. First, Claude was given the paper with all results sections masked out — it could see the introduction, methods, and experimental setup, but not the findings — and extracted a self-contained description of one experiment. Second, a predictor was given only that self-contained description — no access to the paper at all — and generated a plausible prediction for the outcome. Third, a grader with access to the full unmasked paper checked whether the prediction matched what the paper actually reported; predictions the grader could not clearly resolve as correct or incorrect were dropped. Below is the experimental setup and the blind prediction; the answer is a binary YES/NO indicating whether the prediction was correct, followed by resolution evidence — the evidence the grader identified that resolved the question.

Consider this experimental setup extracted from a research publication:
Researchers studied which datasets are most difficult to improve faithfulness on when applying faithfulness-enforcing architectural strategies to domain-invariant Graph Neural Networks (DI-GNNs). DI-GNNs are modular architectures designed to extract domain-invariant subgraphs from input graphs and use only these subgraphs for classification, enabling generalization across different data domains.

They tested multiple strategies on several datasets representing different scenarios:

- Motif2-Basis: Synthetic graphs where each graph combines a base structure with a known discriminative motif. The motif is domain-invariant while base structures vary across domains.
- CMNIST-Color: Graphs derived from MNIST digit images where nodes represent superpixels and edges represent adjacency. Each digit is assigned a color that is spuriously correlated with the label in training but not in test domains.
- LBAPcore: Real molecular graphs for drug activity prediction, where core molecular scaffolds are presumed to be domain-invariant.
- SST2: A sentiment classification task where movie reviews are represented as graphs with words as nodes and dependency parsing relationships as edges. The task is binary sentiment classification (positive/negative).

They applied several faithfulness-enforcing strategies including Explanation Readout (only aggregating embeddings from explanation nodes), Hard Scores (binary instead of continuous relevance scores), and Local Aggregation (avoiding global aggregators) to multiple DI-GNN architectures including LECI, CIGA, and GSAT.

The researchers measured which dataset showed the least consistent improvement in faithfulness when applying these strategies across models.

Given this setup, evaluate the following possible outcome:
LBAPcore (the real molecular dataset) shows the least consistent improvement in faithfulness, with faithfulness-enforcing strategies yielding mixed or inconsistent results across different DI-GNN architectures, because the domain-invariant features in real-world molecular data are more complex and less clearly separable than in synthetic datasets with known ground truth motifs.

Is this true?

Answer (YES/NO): NO